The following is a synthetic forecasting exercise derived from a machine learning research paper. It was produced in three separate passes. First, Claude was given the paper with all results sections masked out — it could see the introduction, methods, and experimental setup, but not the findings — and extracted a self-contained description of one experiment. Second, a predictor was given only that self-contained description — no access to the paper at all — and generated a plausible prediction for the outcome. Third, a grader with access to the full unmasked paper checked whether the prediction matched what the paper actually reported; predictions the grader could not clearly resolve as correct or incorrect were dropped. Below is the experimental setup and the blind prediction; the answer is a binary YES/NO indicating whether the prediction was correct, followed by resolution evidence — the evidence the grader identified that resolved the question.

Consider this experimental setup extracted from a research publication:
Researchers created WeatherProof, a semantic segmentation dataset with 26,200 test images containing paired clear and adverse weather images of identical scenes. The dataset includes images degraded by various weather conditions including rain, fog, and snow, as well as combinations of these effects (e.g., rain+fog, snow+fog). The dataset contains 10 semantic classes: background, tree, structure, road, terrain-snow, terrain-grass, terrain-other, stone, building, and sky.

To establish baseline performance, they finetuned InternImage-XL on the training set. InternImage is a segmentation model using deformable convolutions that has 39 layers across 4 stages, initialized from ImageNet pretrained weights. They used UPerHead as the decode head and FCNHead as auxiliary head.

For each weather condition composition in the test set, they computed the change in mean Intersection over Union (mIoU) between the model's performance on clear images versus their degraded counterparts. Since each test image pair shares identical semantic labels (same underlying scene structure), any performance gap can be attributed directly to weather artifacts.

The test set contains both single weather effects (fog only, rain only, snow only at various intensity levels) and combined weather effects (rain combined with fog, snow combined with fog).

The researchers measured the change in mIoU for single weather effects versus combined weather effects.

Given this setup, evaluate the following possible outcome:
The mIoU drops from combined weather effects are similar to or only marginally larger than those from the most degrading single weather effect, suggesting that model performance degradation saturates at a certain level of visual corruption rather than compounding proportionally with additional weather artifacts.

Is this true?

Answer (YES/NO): NO